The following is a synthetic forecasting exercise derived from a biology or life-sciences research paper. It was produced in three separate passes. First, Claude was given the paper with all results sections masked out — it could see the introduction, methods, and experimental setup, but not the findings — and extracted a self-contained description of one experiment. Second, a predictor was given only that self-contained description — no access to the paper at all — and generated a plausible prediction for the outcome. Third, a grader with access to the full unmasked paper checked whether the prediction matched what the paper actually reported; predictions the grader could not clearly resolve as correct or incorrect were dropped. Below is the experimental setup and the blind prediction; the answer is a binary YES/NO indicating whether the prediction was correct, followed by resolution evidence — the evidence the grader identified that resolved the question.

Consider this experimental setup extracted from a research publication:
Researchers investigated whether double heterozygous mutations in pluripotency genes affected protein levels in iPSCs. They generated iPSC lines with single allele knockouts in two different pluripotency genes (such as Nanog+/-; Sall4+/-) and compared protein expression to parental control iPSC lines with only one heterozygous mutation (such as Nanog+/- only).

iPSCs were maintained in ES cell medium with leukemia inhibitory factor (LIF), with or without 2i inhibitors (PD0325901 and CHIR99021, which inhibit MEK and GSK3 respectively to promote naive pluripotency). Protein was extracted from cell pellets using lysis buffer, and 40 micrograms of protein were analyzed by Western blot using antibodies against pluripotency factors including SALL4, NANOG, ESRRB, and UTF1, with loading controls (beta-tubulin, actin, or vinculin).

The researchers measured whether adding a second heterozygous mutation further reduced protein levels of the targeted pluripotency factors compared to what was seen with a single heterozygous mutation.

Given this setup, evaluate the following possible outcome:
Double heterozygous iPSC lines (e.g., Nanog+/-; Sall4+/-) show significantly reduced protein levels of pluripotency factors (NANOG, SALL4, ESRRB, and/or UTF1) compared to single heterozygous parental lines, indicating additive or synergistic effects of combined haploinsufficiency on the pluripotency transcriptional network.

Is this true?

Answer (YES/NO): YES